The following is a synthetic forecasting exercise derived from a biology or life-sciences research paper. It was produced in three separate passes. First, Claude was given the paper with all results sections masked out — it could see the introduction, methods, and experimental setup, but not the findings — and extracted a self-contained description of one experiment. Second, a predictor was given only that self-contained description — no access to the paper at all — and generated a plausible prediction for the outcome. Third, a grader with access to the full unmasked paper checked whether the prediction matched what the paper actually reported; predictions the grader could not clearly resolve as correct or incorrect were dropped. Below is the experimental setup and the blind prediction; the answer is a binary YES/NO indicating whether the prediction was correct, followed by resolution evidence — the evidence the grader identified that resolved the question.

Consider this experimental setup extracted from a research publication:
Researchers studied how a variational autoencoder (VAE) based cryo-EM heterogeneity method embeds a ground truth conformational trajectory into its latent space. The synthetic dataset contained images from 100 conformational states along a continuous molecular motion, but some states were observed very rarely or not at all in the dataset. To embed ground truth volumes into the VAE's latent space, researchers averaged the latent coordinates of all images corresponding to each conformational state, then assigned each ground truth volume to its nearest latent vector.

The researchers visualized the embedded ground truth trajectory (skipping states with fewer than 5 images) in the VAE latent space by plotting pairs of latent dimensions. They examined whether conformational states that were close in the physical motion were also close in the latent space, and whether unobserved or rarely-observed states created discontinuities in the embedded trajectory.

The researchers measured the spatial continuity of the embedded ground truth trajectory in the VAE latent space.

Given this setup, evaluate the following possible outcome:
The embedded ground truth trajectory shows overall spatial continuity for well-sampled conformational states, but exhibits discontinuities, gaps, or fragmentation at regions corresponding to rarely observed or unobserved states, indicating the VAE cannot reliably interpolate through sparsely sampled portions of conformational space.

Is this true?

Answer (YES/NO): YES